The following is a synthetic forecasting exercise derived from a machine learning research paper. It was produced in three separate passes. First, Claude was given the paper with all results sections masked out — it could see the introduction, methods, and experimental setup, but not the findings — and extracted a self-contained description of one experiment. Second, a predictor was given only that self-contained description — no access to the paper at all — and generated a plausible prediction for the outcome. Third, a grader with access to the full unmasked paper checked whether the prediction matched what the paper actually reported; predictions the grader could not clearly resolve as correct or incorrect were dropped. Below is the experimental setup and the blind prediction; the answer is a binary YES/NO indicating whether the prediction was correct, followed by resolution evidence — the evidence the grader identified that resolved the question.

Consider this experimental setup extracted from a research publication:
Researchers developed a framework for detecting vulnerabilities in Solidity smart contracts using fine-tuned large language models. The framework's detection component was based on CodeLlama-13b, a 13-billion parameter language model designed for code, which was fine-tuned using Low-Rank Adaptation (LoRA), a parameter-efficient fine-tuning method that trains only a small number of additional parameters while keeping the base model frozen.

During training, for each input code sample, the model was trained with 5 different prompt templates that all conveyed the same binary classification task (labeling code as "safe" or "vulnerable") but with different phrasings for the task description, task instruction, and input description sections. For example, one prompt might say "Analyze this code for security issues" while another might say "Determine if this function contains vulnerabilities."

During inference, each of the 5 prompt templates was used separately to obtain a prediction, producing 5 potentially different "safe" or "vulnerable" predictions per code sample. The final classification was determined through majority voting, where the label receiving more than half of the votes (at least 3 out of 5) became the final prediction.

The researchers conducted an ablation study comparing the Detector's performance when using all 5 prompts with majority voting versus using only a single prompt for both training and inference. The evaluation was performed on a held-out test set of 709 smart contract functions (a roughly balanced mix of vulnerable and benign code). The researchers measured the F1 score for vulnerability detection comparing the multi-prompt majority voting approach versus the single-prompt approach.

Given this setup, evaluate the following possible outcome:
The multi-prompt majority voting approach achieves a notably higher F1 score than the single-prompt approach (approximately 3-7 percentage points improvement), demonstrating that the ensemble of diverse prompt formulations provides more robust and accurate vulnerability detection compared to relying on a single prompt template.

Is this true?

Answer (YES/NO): NO